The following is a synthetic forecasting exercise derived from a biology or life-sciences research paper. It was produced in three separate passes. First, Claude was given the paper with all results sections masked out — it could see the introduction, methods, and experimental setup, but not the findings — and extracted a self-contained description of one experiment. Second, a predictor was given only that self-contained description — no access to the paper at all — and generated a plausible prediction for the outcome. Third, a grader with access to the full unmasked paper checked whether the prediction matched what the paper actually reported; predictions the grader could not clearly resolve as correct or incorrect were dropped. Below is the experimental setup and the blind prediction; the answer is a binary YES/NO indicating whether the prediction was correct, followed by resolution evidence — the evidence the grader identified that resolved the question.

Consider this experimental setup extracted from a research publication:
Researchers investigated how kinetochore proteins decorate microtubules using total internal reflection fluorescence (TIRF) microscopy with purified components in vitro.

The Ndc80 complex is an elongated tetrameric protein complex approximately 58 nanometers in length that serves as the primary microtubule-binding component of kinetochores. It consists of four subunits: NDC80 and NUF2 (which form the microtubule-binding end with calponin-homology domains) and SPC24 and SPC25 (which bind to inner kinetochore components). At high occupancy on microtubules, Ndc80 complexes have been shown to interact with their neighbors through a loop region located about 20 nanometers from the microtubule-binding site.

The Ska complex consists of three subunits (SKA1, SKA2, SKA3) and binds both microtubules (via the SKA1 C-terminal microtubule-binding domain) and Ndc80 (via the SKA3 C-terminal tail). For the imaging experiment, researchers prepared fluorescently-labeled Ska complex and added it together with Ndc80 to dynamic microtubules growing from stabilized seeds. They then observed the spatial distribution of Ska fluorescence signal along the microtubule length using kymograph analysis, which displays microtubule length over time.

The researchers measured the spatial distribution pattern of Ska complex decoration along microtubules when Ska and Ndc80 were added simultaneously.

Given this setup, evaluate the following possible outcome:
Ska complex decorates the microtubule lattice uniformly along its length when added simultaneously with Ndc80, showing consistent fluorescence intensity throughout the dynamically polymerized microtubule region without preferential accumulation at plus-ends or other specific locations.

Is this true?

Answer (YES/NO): NO